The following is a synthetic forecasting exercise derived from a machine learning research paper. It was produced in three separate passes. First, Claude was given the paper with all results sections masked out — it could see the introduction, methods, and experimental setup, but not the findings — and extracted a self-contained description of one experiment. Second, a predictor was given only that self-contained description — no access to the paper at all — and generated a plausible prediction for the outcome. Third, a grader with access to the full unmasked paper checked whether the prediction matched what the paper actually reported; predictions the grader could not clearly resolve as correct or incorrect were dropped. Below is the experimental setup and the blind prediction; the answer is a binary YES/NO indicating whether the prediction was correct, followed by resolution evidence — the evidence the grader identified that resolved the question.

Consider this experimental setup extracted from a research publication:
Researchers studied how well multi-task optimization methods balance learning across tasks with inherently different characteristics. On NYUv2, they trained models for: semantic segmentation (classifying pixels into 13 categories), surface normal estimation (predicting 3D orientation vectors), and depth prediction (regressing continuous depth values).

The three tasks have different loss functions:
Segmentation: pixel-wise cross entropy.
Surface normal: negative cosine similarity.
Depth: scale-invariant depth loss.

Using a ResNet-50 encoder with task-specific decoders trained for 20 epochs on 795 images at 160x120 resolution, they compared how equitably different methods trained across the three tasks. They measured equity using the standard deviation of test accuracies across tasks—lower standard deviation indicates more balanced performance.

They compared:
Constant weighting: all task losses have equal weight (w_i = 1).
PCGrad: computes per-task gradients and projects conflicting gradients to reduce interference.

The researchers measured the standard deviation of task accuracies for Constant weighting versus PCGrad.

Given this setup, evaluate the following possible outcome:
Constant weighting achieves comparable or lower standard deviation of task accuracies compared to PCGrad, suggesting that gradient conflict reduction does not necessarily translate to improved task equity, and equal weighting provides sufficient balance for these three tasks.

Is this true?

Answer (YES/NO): NO